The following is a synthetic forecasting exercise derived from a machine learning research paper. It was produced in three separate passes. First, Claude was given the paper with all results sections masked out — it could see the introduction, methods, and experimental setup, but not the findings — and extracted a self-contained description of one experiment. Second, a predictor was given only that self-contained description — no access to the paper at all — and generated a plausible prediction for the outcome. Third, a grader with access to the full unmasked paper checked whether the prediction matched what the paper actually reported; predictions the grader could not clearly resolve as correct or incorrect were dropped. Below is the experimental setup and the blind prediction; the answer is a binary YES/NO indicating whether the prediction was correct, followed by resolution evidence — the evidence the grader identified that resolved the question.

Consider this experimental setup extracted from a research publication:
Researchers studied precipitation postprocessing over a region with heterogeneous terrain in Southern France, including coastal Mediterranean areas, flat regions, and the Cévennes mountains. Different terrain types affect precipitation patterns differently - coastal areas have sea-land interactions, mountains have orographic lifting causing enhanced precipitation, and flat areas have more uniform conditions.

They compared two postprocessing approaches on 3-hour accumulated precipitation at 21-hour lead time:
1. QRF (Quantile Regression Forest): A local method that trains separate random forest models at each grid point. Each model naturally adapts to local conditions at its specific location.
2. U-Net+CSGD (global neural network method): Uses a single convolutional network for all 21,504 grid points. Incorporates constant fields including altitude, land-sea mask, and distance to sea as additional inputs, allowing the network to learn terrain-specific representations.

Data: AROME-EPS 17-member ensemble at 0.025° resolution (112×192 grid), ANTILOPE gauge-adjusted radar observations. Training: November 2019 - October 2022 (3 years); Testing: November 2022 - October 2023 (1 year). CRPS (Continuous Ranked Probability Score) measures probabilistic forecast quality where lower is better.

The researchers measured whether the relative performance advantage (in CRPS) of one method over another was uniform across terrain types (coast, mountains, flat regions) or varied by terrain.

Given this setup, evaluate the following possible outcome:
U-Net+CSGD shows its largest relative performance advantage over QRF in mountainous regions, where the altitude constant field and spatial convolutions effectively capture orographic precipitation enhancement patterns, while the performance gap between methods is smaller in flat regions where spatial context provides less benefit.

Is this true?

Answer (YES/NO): NO